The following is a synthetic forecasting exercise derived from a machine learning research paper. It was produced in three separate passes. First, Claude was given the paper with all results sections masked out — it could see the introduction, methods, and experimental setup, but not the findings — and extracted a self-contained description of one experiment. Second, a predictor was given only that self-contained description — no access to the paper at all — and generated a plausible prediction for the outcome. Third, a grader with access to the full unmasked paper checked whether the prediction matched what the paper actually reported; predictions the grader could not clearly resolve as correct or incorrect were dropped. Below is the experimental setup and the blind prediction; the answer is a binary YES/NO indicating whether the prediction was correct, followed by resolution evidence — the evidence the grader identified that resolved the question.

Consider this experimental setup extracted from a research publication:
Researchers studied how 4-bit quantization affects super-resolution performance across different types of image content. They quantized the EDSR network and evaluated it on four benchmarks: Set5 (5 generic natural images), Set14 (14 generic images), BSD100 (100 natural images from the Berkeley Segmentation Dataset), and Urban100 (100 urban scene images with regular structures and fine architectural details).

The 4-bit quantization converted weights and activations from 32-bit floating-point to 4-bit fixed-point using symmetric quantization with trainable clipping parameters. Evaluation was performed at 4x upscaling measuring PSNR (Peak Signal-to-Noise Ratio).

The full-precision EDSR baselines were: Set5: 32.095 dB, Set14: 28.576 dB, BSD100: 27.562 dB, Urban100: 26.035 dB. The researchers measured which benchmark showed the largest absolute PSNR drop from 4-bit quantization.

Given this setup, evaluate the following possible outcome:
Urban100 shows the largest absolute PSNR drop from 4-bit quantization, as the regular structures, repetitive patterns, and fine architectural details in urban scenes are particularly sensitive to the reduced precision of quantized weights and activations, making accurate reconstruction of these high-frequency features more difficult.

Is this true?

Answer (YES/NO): YES